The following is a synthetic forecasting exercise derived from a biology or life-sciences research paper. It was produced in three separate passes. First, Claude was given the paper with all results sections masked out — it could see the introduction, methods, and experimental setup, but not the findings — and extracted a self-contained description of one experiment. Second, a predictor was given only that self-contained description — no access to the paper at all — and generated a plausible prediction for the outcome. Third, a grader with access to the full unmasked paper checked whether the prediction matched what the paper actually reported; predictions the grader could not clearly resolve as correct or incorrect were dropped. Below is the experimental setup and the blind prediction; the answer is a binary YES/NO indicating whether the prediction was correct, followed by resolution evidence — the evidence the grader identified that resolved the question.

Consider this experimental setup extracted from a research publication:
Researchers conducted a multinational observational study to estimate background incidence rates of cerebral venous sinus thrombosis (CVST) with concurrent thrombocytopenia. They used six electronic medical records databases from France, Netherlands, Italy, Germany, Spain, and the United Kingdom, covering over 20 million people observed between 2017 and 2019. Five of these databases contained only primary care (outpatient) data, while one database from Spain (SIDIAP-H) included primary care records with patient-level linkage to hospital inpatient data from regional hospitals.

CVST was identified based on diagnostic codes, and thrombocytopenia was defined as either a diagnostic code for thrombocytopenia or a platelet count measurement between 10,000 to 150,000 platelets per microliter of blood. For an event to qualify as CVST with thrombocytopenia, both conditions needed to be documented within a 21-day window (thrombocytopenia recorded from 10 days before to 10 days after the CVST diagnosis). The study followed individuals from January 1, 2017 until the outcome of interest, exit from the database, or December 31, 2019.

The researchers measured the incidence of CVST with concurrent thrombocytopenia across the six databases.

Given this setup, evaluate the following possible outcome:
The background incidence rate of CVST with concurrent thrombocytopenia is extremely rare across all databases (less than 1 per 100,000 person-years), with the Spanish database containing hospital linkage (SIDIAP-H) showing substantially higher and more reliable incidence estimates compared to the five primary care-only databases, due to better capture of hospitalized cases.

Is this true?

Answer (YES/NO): YES